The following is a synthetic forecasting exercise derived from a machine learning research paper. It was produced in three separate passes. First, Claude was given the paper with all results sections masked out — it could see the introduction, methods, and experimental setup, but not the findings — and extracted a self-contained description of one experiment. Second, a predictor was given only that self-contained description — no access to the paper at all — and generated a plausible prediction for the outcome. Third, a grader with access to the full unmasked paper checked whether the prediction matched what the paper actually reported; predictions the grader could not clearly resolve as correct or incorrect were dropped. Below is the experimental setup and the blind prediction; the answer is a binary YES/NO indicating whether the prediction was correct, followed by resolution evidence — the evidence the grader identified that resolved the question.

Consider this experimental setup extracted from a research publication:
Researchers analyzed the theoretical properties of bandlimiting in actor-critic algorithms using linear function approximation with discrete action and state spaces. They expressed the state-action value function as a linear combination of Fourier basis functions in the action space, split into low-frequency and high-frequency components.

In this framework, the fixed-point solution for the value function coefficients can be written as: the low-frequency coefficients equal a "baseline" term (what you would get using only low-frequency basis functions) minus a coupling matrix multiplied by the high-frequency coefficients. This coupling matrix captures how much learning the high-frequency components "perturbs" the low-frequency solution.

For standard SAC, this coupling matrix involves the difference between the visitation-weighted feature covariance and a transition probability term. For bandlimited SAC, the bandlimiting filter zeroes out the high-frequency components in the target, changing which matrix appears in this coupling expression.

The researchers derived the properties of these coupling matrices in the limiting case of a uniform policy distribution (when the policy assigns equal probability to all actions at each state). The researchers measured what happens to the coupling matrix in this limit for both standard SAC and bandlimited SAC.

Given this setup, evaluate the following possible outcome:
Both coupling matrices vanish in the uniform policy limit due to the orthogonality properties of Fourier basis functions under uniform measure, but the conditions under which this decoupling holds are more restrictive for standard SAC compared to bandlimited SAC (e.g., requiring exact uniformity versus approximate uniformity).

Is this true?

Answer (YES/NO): NO